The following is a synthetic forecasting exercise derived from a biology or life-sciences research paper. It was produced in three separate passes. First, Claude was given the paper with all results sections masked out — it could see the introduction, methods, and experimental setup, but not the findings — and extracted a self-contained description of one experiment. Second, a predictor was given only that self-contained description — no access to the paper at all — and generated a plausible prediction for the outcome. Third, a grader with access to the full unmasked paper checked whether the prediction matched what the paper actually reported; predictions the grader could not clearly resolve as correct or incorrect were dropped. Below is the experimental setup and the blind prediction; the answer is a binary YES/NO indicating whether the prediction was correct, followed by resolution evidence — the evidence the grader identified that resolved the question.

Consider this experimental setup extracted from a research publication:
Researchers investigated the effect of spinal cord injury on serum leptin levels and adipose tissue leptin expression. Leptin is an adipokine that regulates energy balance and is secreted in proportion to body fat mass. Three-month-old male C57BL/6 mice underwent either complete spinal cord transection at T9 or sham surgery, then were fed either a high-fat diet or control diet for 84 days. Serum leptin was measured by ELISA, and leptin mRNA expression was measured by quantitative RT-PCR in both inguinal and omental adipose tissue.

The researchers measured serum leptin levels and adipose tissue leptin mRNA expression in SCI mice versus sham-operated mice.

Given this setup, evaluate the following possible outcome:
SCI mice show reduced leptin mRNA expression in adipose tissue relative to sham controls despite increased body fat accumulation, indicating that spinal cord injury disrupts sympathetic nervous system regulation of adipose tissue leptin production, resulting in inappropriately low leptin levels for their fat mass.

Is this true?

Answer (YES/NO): NO